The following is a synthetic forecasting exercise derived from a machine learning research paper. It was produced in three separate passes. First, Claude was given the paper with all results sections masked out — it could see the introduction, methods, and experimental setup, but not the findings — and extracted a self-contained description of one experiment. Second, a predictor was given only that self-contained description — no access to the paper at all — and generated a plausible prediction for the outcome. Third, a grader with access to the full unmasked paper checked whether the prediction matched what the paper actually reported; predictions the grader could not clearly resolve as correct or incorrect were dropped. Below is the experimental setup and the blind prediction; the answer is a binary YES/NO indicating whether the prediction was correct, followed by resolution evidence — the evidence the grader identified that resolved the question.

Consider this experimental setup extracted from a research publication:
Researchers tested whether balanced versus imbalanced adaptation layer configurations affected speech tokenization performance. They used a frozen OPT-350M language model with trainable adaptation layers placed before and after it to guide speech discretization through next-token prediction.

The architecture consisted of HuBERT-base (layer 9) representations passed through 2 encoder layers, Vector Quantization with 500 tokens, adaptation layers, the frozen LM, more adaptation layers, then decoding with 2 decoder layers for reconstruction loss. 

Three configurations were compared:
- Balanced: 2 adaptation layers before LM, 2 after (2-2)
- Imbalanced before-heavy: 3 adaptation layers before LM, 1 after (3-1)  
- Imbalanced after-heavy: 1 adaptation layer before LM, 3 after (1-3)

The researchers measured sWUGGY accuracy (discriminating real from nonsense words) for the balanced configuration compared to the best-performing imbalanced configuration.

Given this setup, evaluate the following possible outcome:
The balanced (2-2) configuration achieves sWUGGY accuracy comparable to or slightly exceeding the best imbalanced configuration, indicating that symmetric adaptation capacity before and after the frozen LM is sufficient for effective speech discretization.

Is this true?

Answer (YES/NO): YES